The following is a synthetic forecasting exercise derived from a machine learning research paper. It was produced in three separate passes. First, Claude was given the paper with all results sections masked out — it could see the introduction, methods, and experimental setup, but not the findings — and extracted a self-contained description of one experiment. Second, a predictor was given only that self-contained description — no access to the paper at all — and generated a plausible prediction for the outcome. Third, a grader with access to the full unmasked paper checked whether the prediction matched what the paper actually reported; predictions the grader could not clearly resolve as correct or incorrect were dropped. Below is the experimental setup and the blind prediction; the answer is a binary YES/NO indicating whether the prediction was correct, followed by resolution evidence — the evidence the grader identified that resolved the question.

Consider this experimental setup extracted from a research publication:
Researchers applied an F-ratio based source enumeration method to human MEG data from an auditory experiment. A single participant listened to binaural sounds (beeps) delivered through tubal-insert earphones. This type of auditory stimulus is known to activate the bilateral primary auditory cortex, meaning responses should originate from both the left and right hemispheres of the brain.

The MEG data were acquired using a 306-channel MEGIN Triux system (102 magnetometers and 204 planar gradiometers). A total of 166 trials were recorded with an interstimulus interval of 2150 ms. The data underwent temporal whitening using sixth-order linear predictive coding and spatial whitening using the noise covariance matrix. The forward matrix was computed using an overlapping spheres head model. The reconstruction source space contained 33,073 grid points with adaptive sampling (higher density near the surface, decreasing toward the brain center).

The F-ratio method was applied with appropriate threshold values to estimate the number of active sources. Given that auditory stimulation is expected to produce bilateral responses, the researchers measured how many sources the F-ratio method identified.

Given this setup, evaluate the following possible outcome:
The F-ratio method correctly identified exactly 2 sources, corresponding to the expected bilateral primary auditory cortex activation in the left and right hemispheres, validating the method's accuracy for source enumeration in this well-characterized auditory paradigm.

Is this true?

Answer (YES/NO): YES